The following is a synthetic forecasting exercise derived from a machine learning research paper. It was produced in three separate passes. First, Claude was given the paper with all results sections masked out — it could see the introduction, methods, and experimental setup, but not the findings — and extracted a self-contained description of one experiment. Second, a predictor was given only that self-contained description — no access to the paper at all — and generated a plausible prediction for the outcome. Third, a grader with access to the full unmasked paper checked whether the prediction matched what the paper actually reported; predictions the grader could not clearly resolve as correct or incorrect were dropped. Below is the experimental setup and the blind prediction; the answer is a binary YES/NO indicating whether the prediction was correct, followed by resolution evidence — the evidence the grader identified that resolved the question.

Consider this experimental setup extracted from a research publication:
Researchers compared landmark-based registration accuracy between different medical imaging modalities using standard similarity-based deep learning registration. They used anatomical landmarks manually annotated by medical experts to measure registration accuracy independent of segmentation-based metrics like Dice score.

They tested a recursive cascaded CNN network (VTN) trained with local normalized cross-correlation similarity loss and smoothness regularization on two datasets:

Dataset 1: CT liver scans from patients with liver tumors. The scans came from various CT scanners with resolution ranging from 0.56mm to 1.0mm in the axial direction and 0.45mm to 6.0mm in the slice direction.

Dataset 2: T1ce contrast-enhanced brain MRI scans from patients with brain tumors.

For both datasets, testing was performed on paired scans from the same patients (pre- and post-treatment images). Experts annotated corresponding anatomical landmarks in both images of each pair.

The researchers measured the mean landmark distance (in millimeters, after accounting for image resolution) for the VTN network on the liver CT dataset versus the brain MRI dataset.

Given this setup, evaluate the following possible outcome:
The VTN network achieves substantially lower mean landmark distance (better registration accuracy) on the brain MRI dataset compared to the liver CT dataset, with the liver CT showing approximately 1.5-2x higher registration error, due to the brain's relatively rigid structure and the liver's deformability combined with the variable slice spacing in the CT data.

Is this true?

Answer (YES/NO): NO